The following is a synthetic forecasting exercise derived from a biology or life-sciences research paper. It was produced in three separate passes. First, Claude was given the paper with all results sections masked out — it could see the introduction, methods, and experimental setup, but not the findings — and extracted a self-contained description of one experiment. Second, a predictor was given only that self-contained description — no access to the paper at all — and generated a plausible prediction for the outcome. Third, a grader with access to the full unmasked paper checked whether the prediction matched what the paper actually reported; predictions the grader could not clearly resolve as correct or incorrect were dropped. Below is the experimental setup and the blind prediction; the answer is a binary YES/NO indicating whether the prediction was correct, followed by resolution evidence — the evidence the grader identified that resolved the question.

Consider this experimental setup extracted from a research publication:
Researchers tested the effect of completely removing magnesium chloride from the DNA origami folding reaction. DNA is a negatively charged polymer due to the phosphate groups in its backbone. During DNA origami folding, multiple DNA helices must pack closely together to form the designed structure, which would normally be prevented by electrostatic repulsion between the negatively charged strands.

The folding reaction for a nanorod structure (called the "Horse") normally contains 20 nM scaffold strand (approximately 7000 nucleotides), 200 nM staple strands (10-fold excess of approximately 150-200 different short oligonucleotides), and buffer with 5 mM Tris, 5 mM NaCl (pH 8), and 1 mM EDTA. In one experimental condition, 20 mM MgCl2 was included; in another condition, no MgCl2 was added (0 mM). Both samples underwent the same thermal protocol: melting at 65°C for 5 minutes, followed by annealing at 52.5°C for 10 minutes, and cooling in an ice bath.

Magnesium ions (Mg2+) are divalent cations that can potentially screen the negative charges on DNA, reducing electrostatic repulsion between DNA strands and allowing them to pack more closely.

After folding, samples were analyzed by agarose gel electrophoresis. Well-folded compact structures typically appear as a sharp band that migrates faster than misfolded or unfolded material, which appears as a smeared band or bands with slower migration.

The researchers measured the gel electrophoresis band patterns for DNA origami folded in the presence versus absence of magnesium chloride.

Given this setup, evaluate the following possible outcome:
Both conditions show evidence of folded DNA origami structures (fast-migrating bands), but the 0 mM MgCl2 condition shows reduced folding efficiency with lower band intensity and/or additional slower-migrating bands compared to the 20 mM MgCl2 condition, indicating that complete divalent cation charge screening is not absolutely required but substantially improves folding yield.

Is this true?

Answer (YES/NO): NO